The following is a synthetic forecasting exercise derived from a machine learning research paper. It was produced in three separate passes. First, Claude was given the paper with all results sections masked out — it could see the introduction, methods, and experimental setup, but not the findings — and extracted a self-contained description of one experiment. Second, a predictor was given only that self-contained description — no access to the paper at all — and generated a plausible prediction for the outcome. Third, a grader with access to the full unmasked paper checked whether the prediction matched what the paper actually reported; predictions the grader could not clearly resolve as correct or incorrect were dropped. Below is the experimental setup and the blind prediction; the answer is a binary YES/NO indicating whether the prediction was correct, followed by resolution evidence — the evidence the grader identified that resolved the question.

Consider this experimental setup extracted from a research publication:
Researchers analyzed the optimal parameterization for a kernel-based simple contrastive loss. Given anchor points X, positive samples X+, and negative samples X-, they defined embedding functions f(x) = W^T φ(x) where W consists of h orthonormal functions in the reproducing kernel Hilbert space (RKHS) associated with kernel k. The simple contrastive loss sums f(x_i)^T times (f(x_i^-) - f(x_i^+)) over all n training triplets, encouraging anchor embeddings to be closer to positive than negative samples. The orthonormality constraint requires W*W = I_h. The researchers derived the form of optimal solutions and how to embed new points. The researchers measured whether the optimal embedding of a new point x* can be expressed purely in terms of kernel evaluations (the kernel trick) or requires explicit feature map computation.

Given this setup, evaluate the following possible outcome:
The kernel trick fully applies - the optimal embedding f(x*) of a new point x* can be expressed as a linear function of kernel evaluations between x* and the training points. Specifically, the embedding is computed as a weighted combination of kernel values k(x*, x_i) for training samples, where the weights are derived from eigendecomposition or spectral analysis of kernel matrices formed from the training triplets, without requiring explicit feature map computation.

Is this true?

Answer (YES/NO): YES